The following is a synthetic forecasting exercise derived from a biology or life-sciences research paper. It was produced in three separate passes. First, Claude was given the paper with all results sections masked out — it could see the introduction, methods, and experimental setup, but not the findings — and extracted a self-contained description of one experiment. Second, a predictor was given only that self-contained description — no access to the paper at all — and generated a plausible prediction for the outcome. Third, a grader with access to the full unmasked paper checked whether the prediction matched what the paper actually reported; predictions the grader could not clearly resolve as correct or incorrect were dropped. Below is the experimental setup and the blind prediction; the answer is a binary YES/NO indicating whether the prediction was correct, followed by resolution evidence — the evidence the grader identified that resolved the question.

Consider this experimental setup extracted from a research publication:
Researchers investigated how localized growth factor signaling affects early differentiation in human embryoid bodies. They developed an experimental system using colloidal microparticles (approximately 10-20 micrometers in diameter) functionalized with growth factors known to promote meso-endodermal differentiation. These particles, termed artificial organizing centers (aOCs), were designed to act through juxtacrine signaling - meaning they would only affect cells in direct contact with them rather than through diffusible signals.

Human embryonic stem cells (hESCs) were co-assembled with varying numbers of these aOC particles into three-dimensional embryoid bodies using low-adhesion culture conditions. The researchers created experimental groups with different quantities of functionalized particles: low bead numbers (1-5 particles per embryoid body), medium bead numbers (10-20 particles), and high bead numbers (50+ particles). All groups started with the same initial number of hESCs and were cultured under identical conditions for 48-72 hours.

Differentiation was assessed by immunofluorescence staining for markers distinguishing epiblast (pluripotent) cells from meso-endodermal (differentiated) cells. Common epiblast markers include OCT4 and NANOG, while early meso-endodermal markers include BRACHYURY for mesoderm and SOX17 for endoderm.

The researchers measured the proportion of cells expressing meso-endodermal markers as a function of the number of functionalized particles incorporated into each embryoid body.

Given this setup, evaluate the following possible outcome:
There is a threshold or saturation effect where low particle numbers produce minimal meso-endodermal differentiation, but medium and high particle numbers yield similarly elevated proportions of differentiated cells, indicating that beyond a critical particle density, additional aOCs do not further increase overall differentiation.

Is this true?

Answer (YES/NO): NO